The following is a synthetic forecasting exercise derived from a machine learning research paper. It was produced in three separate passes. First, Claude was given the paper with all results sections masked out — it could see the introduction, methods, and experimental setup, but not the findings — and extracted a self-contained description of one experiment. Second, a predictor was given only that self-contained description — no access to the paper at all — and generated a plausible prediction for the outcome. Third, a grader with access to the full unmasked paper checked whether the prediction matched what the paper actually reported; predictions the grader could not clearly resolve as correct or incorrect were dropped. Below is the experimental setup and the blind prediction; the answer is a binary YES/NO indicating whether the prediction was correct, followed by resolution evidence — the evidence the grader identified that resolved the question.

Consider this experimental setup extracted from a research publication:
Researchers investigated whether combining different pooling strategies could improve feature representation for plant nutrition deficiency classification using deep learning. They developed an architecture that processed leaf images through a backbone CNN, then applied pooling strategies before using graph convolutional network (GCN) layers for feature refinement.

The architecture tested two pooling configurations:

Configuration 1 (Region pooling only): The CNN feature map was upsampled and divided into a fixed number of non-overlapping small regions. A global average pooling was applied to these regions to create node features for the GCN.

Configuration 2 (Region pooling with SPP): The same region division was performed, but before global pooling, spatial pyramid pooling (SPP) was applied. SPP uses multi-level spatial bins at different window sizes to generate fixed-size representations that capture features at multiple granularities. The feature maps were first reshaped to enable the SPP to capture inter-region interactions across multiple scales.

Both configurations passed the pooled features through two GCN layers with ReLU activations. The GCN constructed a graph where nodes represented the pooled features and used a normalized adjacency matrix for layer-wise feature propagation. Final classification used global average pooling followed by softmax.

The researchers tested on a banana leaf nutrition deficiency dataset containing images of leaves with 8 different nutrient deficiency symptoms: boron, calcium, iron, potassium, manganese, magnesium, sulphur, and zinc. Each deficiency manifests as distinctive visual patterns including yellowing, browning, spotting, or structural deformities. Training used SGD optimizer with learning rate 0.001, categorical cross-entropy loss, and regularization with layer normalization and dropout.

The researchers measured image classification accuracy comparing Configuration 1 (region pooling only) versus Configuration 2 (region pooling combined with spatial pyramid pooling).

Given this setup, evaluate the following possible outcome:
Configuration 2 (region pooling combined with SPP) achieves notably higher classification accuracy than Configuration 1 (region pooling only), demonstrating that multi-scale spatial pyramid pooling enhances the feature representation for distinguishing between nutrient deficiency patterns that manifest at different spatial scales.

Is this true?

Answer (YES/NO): YES